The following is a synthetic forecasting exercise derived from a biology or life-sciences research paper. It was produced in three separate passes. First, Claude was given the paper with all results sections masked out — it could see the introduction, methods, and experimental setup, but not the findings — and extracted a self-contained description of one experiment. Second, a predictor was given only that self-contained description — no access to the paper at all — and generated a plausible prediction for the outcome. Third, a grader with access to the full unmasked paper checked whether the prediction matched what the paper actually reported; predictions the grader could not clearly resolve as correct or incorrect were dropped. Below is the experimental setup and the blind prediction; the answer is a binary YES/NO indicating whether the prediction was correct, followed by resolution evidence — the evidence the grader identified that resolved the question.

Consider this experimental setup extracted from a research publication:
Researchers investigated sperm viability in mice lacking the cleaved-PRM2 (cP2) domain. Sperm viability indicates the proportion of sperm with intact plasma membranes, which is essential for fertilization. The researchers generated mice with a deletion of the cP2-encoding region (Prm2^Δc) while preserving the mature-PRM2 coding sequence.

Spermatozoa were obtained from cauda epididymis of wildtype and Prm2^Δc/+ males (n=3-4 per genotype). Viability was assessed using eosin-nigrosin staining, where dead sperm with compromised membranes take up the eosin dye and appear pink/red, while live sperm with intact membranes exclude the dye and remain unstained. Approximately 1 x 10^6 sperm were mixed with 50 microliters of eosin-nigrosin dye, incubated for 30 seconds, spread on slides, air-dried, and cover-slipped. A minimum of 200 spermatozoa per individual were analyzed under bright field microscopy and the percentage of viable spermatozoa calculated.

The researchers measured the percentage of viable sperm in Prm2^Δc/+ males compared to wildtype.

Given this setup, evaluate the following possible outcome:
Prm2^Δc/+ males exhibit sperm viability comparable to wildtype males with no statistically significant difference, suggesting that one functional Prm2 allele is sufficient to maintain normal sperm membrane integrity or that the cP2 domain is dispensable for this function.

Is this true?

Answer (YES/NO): NO